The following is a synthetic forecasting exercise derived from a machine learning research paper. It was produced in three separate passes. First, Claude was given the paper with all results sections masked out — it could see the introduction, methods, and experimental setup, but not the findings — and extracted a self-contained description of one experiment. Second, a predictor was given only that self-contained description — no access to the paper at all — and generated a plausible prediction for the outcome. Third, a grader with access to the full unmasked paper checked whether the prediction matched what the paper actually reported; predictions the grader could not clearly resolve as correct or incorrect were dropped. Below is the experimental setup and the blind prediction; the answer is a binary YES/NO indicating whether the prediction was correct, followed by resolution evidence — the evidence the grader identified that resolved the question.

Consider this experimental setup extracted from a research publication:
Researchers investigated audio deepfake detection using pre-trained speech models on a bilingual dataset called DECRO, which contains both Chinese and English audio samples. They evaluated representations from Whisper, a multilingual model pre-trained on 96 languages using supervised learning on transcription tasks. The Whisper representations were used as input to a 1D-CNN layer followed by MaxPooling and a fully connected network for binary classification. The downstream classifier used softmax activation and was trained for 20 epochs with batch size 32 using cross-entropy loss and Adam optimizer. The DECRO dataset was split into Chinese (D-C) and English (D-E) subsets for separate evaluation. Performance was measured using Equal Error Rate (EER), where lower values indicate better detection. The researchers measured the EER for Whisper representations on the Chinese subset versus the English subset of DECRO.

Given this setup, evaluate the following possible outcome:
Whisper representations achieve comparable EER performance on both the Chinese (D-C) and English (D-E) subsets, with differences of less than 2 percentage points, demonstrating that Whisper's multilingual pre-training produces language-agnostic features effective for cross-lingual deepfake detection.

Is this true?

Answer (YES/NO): NO